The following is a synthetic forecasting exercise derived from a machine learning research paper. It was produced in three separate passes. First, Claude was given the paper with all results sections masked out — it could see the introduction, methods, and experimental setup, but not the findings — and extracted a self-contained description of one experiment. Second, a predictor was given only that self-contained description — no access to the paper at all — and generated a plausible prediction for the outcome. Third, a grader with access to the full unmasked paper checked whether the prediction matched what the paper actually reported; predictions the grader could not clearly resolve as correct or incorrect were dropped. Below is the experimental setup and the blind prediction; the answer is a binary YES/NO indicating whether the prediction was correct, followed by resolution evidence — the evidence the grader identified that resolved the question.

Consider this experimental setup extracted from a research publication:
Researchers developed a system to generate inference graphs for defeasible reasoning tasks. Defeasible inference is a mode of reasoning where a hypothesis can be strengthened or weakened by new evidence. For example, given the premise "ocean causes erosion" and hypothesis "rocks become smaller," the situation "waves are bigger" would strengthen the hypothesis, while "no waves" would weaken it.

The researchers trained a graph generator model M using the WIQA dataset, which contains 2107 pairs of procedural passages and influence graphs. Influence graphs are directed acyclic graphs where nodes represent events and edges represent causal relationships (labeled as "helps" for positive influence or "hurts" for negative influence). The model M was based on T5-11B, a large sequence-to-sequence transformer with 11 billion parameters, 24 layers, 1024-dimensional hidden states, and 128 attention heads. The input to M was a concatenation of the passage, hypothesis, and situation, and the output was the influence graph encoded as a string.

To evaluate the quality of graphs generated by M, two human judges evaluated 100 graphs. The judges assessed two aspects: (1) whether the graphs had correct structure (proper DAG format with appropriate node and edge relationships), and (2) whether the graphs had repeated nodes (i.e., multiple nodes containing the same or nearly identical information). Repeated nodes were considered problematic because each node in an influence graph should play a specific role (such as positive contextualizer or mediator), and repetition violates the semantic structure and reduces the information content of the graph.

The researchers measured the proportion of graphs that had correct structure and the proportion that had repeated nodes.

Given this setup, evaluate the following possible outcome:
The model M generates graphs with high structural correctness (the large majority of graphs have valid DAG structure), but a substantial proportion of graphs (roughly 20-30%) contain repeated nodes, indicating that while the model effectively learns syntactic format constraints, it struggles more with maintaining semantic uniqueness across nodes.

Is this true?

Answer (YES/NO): NO